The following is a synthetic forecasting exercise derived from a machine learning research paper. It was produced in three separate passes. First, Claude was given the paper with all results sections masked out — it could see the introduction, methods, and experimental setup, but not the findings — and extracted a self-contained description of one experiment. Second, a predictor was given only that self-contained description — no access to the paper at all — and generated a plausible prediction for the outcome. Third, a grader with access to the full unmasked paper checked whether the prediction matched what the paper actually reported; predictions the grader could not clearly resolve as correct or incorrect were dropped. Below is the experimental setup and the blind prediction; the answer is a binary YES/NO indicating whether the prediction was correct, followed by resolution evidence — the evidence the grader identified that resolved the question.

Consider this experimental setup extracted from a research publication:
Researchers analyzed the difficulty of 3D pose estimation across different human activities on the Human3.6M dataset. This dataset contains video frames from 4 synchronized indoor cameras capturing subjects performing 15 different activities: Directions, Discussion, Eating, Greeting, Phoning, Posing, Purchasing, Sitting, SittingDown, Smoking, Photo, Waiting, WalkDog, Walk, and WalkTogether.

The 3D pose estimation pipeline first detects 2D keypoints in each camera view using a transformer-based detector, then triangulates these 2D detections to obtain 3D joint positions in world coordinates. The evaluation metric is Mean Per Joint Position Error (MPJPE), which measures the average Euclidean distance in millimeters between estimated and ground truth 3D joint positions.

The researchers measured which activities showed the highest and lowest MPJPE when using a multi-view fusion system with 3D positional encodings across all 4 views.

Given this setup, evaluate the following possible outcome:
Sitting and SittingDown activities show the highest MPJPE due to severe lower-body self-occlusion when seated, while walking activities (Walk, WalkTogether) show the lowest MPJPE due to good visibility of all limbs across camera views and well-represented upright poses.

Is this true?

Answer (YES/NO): NO